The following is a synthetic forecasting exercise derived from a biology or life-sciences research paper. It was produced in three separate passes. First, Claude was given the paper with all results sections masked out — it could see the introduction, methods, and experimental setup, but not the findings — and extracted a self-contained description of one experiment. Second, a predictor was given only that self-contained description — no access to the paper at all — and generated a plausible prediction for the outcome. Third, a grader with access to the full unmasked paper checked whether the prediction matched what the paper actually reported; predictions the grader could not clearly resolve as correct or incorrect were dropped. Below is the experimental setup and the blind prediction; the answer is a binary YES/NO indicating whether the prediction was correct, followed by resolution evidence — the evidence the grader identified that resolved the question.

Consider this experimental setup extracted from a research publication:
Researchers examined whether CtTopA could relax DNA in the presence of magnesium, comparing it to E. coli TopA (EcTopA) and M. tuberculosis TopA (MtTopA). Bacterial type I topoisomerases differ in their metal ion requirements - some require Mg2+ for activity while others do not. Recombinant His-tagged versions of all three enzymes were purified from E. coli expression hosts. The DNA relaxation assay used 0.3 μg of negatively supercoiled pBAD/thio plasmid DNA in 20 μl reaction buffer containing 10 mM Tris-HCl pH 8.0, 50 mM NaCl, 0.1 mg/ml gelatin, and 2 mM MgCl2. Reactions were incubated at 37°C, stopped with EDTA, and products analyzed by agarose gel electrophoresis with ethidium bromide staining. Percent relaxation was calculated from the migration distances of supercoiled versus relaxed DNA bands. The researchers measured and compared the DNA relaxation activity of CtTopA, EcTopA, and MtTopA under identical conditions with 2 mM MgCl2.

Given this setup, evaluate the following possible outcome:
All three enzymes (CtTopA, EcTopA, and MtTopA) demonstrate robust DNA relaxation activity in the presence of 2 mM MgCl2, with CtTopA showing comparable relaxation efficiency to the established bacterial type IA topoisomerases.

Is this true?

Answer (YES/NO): NO